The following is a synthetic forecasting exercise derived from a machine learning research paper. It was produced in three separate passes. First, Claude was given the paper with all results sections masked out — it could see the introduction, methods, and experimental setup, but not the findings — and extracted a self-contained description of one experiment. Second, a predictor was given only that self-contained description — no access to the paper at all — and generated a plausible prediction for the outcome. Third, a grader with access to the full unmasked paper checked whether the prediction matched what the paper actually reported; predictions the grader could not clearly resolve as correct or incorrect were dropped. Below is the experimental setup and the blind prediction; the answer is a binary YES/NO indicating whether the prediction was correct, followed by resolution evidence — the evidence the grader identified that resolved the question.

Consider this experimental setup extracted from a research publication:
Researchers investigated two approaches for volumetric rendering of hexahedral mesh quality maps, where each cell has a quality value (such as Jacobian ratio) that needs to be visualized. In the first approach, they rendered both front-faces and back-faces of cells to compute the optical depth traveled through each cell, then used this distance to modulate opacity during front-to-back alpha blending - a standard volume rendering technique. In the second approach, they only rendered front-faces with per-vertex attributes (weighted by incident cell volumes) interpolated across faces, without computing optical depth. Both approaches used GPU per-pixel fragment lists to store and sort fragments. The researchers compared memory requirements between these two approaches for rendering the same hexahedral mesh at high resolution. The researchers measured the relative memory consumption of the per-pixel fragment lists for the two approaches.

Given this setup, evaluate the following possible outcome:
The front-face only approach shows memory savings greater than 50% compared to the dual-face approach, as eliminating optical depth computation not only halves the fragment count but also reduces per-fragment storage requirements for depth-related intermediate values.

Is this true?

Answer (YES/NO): NO